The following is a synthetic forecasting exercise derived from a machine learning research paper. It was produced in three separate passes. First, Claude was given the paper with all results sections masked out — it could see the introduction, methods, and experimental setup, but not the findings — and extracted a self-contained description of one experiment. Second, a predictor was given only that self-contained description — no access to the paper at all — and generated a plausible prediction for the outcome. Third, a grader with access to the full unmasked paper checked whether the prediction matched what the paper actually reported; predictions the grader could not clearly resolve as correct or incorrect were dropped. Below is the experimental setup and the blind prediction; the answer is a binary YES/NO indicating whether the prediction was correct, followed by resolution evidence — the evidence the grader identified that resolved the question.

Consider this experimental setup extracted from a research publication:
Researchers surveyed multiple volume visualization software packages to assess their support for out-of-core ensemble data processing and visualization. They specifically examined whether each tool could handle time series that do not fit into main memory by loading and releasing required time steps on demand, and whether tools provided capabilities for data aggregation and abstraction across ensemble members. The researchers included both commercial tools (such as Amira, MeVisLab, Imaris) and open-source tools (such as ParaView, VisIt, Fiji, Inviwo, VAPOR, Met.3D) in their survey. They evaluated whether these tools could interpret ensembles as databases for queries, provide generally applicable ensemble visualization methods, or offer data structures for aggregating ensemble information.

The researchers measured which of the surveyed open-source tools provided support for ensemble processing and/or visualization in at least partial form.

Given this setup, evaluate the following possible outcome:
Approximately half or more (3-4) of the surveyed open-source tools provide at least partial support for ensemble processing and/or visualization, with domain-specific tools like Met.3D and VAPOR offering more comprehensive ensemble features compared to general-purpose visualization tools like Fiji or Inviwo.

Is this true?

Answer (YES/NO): NO